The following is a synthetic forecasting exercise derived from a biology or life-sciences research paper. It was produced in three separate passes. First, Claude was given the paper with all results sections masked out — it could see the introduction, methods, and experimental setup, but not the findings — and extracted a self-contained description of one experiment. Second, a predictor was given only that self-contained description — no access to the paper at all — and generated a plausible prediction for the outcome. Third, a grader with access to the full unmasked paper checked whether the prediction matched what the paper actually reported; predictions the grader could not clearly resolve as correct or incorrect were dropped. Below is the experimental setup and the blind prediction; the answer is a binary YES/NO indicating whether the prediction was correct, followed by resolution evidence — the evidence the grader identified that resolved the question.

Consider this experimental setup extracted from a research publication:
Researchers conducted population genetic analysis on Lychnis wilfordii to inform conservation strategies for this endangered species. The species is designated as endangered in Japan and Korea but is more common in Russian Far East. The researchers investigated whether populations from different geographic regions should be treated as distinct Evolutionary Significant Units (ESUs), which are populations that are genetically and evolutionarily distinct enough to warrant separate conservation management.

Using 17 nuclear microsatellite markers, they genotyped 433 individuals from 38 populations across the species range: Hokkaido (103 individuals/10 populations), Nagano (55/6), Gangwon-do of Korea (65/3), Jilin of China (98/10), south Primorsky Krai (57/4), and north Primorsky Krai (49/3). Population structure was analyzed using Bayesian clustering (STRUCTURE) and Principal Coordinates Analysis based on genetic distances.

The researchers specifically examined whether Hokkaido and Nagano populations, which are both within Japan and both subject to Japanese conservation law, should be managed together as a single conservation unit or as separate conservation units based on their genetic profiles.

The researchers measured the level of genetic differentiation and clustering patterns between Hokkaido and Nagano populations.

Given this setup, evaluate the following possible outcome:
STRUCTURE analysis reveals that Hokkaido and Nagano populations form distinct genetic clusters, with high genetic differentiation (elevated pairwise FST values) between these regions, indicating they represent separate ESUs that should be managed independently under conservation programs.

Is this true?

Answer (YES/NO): YES